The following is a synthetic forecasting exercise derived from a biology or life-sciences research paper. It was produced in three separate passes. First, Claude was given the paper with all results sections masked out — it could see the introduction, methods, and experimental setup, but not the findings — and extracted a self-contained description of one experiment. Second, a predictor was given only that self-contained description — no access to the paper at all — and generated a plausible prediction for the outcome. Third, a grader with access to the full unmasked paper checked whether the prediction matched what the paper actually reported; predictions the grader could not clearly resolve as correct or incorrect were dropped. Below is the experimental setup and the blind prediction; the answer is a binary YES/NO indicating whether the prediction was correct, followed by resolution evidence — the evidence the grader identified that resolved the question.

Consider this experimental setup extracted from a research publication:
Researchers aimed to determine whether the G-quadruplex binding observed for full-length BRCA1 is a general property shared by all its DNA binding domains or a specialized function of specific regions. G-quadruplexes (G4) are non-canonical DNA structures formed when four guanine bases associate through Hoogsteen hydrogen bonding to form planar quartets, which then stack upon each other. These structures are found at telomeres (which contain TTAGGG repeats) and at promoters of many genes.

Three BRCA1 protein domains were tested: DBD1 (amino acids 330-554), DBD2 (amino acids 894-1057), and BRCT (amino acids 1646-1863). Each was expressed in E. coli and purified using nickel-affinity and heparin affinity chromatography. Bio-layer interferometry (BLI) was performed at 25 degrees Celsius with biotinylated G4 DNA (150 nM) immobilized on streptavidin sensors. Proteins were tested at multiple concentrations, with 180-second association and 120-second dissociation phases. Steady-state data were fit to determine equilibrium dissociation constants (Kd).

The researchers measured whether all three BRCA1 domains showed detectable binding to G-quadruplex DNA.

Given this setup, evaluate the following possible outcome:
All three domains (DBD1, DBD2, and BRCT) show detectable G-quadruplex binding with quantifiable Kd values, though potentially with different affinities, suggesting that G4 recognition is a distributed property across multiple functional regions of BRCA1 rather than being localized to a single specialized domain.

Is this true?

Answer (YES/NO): YES